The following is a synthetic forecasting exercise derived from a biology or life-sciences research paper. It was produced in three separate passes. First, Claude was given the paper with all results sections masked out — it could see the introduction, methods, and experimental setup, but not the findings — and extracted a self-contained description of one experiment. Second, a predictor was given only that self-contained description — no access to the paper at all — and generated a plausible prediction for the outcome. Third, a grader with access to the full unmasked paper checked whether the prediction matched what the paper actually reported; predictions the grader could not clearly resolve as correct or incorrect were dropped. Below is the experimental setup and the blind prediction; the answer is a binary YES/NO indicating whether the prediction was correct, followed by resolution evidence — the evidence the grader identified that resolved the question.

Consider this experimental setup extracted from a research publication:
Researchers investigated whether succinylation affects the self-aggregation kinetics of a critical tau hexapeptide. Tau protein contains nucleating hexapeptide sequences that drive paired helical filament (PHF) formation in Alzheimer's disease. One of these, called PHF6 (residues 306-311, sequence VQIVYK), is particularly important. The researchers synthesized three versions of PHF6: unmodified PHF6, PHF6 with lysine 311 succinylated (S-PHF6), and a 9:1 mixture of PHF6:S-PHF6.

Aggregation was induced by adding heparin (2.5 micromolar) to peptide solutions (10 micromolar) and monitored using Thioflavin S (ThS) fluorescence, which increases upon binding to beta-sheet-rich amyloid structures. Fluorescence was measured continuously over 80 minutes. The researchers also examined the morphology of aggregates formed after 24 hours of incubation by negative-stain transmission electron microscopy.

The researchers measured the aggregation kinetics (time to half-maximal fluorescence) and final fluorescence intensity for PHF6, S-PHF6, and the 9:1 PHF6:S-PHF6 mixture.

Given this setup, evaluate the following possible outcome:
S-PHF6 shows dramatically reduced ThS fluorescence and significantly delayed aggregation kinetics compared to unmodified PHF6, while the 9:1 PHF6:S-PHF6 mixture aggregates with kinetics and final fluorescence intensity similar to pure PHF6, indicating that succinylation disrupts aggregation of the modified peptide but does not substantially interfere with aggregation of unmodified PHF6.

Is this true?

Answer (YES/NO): NO